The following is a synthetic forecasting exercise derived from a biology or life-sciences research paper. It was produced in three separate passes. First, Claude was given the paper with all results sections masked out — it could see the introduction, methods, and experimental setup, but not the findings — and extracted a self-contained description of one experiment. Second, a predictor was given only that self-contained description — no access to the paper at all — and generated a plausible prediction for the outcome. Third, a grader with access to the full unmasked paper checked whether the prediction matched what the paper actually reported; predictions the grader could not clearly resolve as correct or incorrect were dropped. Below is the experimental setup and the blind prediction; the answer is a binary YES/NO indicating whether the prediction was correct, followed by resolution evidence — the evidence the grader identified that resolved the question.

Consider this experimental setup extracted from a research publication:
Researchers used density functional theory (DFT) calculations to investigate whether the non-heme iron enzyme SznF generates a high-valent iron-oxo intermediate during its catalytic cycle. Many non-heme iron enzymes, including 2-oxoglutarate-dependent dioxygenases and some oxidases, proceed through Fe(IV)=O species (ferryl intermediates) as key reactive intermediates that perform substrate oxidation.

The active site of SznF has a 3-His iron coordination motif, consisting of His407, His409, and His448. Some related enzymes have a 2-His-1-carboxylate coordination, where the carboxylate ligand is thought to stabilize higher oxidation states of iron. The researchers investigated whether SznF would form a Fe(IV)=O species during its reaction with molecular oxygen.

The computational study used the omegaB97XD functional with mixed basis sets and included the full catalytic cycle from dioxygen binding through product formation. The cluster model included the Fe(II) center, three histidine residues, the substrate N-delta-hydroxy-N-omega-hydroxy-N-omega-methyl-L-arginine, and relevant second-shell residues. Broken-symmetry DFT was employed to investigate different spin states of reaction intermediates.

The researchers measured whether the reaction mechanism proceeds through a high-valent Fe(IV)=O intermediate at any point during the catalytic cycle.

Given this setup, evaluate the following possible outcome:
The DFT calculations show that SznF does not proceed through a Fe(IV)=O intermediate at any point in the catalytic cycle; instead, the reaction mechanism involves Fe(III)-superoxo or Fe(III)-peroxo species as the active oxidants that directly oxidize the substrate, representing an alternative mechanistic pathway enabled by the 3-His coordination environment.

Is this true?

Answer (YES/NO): NO